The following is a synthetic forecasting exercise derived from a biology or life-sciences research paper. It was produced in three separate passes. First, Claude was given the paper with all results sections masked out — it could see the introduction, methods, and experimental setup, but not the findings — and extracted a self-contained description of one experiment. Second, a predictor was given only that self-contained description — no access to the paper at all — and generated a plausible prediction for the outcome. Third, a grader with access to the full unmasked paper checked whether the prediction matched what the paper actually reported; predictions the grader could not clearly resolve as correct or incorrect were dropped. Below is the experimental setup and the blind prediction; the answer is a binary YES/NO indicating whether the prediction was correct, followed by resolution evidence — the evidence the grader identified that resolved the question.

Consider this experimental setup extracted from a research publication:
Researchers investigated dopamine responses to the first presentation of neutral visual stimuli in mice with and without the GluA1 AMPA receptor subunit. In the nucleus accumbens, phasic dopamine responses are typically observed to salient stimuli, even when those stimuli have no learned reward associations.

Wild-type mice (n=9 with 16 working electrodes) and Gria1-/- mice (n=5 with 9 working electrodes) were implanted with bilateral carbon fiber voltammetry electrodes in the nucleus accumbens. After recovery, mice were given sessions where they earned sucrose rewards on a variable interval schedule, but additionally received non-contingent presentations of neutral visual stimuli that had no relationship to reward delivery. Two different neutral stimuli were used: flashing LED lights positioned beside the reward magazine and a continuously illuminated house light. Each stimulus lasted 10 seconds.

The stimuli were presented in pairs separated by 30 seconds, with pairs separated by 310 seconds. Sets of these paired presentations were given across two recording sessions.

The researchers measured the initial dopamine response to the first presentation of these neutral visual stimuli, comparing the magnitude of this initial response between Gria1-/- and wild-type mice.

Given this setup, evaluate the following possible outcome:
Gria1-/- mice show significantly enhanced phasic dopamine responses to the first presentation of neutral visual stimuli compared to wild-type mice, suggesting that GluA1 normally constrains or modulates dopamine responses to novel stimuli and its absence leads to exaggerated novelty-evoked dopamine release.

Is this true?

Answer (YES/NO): NO